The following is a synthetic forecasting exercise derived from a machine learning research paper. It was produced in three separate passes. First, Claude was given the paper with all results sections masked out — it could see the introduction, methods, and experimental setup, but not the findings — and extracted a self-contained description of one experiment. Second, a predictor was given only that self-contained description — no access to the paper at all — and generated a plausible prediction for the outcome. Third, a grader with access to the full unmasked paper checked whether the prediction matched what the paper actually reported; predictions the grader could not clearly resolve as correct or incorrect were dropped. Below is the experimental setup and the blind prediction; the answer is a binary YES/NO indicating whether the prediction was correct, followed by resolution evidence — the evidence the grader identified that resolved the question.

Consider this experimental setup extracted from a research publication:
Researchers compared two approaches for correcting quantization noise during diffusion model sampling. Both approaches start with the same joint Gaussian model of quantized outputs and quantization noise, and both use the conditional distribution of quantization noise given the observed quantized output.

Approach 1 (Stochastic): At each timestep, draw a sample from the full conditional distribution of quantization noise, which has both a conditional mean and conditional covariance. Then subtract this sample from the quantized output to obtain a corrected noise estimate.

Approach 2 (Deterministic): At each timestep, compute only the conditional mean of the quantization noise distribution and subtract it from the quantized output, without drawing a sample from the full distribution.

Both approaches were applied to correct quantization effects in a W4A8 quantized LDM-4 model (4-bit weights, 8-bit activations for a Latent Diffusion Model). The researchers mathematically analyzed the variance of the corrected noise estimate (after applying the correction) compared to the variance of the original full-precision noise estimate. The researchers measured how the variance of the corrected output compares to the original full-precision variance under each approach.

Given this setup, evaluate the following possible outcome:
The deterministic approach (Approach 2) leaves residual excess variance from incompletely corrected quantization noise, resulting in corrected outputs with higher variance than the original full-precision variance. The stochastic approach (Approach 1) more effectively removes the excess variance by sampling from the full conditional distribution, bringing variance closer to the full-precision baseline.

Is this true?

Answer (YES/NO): YES